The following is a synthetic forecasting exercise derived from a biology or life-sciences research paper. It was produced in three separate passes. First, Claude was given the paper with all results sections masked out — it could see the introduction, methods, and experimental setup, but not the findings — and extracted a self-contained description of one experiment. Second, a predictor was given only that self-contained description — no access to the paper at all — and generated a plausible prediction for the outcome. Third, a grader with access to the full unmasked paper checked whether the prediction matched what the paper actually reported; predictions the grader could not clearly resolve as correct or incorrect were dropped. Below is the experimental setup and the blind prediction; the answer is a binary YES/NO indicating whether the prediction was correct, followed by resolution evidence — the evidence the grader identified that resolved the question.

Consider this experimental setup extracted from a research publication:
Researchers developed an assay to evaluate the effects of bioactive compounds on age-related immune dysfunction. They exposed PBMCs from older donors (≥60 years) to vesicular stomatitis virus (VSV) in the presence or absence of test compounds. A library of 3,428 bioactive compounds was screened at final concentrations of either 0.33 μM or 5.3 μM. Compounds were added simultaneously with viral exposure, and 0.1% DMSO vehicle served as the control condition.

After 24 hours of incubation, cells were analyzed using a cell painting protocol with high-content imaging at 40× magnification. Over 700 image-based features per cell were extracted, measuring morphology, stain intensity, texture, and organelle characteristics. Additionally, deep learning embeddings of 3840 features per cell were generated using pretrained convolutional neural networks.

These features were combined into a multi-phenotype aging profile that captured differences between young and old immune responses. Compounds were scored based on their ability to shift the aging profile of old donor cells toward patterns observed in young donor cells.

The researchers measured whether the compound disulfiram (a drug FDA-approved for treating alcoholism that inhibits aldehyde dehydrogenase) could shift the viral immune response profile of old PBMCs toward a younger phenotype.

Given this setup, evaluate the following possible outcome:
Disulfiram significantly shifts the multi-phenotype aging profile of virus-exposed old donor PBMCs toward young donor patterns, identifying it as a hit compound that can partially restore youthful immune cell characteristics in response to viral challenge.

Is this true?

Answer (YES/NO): YES